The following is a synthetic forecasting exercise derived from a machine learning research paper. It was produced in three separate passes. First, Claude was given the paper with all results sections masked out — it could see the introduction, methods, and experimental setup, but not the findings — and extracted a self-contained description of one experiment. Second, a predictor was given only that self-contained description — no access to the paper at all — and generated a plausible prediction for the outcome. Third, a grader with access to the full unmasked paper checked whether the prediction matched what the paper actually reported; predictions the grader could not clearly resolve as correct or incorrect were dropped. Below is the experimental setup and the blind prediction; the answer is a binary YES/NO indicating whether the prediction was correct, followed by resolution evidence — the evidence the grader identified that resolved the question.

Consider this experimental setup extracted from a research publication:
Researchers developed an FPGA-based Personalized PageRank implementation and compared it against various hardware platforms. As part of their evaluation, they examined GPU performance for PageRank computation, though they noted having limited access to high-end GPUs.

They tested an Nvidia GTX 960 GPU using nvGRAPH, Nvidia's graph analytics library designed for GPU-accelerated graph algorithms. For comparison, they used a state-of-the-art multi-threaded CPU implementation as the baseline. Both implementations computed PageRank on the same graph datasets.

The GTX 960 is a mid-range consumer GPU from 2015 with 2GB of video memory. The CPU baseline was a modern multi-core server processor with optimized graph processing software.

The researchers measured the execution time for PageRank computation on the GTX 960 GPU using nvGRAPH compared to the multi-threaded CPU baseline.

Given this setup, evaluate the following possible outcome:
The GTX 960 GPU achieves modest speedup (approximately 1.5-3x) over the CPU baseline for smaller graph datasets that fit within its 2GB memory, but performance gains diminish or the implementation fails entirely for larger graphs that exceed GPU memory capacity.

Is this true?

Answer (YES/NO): NO